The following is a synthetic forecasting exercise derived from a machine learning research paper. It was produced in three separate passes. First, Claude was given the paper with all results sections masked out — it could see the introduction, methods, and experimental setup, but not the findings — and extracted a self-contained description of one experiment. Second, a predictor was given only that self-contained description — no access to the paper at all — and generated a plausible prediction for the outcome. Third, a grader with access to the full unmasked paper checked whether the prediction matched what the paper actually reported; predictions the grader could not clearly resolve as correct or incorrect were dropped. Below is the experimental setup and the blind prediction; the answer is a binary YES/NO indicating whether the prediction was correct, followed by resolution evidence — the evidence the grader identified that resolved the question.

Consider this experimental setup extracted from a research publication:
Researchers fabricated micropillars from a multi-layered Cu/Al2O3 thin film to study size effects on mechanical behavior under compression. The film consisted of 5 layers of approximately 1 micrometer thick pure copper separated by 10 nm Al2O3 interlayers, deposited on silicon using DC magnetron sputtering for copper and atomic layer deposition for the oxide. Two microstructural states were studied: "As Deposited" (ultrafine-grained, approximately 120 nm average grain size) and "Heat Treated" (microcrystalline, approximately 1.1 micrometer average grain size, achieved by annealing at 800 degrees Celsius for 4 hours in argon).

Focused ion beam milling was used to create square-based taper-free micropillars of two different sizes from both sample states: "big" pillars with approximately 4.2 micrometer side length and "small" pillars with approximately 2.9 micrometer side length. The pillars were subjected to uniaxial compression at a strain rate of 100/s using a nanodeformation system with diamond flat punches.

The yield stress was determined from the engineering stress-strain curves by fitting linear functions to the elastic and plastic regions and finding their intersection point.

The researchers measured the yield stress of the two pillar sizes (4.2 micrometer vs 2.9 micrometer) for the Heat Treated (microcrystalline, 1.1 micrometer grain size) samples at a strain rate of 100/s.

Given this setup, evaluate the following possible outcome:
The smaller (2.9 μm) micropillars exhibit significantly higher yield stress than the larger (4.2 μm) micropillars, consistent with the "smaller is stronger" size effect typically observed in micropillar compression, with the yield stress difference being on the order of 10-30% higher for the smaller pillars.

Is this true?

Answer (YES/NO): NO